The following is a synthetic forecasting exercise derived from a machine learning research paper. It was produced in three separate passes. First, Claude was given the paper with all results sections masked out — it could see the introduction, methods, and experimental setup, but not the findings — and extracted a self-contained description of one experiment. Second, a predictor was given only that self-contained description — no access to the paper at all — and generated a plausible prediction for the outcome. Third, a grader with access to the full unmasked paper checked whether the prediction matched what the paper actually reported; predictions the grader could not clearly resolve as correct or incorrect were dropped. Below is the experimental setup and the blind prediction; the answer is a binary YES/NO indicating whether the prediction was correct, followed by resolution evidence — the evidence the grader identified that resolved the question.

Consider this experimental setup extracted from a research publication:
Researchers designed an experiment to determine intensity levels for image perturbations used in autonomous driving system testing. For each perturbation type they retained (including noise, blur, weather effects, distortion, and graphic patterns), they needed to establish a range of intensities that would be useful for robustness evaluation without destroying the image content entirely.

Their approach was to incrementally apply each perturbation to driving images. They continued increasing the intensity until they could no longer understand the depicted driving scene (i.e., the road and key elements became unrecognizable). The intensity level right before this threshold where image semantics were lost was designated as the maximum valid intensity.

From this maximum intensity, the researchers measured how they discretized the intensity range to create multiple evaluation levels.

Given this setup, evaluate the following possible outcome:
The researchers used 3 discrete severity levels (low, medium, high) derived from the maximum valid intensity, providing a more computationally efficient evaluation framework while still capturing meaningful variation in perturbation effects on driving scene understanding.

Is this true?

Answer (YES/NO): NO